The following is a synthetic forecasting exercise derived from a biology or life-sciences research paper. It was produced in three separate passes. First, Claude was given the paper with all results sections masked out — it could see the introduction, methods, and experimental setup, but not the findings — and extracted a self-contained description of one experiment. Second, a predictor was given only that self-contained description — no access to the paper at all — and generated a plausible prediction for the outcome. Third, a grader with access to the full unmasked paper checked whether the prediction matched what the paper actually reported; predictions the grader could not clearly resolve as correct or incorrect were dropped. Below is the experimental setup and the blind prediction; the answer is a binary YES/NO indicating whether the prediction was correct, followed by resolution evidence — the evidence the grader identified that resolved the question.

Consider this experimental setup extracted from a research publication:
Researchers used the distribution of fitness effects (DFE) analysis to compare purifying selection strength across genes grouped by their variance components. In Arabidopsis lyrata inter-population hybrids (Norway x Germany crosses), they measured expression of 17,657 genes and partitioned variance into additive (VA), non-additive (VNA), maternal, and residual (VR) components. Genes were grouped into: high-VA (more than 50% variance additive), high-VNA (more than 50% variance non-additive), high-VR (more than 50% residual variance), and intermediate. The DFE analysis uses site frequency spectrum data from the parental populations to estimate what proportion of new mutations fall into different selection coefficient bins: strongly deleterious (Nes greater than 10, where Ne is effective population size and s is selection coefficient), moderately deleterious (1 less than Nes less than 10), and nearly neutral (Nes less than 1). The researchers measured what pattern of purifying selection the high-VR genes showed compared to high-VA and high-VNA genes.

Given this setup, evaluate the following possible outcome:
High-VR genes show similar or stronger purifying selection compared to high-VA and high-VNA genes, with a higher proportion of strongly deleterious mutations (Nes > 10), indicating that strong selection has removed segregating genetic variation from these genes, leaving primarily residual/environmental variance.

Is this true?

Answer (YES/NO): YES